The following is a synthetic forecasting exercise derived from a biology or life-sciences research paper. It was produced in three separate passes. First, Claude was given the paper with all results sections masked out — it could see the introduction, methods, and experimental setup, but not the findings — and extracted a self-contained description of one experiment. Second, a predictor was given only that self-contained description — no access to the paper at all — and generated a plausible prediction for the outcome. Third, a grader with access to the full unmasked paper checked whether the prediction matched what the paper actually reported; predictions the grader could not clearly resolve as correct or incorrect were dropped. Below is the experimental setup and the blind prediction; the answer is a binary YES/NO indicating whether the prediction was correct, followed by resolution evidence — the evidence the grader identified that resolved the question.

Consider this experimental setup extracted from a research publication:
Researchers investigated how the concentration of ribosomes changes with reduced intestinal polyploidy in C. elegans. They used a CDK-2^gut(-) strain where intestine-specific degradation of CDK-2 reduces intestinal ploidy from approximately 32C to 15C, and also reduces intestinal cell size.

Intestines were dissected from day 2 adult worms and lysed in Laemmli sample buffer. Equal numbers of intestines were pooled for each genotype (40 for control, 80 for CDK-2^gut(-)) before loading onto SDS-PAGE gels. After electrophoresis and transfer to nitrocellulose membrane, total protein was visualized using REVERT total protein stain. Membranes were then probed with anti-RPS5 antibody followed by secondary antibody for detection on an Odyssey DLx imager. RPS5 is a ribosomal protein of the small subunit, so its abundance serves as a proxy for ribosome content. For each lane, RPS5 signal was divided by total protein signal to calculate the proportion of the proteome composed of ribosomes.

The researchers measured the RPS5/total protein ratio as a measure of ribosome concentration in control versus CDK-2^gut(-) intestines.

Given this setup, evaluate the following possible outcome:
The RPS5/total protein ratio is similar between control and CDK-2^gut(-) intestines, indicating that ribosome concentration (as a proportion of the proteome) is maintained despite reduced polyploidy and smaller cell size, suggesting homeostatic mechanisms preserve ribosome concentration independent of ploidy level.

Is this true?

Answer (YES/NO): NO